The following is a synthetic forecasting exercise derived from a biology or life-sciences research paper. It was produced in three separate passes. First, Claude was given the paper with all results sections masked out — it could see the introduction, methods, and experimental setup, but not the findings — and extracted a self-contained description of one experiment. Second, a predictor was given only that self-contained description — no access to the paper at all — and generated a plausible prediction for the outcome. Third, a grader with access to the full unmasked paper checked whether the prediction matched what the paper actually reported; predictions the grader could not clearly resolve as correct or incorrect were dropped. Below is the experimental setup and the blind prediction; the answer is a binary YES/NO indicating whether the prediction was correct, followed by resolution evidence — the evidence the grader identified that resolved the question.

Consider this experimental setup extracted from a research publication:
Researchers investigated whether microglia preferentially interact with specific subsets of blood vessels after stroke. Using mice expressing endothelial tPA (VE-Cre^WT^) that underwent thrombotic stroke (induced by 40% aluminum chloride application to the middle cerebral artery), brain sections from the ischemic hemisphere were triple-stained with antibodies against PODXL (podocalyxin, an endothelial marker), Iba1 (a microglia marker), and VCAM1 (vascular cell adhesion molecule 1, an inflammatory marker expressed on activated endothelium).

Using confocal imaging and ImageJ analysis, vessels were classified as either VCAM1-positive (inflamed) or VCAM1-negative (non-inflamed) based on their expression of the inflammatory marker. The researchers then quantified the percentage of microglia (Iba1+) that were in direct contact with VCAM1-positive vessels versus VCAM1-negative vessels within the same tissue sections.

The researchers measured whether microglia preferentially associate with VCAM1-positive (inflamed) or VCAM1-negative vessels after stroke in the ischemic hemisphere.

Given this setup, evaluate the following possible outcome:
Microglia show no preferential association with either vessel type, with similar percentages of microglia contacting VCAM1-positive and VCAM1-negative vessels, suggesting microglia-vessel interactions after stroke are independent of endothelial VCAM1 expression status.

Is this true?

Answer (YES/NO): NO